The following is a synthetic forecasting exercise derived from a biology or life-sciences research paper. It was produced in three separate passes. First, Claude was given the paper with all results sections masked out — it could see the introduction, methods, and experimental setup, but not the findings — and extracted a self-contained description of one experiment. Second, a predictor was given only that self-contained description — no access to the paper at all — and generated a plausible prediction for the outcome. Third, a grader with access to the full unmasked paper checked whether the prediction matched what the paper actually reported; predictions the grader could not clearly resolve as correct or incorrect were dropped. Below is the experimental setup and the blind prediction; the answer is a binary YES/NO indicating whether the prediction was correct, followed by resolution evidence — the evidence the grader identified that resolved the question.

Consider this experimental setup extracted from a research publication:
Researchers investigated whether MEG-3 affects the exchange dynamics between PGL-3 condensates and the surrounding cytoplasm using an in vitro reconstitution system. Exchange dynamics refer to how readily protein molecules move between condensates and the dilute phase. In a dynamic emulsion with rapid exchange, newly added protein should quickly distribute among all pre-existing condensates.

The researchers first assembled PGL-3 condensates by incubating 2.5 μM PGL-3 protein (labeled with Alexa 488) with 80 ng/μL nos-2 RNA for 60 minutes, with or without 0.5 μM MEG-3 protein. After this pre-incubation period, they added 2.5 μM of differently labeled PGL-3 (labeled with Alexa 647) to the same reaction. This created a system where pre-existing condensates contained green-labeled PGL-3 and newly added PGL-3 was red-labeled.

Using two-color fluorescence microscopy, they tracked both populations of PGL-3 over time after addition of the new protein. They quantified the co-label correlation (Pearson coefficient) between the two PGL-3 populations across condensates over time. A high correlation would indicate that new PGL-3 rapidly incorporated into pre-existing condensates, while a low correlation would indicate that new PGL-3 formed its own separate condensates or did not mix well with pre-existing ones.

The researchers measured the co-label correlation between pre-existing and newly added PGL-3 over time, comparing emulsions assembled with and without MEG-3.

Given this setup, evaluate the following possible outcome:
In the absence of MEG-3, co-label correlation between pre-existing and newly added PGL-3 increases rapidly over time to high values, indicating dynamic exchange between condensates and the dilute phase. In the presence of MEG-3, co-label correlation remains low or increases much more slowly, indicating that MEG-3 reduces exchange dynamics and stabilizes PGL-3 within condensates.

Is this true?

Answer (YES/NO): NO